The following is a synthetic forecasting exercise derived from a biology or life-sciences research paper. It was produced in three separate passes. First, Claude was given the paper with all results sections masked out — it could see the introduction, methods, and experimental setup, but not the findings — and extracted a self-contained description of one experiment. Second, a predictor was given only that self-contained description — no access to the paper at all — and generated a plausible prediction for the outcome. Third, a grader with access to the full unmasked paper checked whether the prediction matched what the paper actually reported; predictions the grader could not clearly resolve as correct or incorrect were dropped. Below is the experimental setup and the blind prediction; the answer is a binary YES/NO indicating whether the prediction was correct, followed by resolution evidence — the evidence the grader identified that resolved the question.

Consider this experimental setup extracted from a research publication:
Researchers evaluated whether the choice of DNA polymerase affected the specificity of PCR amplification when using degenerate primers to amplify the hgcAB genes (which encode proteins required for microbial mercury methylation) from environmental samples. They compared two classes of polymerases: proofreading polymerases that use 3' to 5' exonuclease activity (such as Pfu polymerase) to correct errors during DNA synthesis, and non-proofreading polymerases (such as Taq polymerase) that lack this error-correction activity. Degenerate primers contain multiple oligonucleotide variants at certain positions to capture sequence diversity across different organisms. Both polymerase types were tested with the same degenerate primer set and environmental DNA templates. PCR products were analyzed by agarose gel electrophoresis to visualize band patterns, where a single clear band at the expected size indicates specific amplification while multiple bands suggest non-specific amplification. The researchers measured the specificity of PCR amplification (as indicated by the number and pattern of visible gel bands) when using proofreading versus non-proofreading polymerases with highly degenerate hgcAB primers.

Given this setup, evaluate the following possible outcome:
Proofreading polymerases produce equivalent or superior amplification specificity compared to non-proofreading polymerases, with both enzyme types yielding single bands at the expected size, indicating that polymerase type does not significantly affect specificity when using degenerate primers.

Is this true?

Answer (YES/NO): NO